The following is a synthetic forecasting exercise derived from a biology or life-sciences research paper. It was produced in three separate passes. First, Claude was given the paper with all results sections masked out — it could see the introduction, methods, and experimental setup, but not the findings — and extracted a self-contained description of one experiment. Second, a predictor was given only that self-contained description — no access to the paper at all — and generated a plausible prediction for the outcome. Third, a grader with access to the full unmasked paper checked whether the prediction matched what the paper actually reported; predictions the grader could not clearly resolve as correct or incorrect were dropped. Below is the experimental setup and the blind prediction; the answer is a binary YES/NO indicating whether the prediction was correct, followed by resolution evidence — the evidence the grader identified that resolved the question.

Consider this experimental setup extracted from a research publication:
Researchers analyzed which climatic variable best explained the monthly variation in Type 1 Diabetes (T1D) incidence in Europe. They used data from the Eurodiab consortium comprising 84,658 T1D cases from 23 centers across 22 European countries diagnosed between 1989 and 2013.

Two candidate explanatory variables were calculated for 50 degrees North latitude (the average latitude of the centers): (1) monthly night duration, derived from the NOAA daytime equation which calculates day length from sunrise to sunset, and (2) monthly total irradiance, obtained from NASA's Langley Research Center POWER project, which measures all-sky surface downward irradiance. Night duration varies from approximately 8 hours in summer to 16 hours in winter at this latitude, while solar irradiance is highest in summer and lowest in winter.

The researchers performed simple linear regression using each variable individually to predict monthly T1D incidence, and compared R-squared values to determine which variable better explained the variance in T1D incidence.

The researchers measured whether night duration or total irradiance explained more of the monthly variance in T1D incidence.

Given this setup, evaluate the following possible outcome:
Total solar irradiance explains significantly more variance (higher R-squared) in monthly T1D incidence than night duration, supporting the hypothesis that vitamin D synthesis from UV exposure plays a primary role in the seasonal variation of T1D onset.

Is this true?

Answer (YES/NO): NO